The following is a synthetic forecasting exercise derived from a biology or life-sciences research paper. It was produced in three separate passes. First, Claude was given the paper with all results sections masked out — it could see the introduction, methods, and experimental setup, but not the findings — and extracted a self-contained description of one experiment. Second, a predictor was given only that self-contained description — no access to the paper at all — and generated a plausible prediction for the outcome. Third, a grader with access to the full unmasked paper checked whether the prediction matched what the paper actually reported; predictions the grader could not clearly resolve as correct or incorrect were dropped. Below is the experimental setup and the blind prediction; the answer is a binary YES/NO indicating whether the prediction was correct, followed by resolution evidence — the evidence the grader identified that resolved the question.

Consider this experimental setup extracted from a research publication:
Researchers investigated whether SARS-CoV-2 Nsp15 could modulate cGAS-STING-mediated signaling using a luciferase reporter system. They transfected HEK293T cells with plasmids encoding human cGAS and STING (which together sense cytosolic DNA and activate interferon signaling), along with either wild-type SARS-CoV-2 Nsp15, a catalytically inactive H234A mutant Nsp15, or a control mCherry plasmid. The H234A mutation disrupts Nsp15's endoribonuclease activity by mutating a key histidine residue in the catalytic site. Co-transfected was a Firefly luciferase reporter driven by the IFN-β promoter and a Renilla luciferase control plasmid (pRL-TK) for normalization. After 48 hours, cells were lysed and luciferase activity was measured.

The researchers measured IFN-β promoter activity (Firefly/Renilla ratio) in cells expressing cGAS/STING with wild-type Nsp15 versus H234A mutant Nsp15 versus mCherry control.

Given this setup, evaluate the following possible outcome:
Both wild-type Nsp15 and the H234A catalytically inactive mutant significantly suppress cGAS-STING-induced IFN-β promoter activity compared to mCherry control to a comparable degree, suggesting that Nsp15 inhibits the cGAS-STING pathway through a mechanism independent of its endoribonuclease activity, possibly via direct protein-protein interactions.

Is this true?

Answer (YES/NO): NO